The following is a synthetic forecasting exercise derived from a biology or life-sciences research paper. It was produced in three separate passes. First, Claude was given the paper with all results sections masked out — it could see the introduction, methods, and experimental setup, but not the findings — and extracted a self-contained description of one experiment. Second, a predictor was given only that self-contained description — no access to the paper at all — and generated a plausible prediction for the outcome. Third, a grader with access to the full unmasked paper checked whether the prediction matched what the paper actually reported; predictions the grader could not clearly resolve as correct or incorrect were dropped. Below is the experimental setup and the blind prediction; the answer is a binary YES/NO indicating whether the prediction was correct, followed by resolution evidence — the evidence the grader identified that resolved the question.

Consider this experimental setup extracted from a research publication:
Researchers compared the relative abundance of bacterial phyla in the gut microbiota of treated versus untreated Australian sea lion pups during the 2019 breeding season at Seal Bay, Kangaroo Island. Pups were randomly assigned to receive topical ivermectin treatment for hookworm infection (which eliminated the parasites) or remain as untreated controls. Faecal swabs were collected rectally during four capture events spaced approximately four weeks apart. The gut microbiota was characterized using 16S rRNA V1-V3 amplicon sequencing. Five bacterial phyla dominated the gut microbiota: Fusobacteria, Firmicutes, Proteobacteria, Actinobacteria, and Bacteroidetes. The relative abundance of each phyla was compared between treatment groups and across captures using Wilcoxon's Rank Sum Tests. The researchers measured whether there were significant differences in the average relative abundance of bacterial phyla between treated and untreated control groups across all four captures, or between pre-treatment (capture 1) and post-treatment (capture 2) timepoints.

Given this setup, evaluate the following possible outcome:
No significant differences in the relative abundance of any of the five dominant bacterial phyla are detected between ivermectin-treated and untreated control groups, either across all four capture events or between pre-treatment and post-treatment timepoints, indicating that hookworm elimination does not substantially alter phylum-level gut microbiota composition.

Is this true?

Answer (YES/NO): YES